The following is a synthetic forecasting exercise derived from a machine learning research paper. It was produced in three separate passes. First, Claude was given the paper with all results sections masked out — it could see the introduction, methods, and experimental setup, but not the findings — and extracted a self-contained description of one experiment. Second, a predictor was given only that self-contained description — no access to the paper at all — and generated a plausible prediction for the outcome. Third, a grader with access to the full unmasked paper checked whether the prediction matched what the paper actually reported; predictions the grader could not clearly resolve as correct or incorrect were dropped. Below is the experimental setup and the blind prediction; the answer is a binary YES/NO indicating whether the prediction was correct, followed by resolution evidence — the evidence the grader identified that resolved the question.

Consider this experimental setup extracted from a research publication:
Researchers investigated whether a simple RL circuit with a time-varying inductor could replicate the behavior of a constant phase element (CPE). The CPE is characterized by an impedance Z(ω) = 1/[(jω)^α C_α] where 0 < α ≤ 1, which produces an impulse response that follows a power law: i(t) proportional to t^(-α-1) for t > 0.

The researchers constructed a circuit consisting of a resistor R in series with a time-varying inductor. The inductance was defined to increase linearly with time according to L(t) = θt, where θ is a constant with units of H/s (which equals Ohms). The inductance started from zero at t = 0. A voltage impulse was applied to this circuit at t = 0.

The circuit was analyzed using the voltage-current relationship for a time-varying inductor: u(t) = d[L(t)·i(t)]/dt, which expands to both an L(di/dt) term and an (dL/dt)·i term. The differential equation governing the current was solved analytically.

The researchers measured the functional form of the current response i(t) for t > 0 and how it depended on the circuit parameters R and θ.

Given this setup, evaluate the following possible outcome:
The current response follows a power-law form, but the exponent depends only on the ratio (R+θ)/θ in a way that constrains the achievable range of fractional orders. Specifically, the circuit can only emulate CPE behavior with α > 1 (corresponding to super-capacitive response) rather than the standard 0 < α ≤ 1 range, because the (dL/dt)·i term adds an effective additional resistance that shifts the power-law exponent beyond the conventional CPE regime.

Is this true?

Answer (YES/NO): NO